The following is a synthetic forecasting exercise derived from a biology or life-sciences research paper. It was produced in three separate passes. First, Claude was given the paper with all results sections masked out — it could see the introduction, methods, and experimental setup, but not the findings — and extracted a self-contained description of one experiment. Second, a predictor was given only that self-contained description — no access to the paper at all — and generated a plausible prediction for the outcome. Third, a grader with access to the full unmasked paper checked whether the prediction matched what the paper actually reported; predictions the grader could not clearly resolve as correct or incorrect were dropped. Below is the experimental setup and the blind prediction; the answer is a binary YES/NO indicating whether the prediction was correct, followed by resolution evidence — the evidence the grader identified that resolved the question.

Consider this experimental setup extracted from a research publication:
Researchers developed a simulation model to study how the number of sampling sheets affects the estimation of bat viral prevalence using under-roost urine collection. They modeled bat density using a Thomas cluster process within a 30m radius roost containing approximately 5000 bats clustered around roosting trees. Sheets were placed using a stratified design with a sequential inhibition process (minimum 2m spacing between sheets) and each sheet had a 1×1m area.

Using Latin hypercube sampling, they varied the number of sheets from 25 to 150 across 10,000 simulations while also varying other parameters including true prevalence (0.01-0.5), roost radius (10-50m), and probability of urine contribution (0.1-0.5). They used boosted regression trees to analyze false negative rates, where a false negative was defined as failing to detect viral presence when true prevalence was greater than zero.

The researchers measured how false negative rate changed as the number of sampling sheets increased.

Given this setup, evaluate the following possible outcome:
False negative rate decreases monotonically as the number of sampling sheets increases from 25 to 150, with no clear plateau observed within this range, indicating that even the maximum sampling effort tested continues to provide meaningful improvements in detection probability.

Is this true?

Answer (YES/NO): NO